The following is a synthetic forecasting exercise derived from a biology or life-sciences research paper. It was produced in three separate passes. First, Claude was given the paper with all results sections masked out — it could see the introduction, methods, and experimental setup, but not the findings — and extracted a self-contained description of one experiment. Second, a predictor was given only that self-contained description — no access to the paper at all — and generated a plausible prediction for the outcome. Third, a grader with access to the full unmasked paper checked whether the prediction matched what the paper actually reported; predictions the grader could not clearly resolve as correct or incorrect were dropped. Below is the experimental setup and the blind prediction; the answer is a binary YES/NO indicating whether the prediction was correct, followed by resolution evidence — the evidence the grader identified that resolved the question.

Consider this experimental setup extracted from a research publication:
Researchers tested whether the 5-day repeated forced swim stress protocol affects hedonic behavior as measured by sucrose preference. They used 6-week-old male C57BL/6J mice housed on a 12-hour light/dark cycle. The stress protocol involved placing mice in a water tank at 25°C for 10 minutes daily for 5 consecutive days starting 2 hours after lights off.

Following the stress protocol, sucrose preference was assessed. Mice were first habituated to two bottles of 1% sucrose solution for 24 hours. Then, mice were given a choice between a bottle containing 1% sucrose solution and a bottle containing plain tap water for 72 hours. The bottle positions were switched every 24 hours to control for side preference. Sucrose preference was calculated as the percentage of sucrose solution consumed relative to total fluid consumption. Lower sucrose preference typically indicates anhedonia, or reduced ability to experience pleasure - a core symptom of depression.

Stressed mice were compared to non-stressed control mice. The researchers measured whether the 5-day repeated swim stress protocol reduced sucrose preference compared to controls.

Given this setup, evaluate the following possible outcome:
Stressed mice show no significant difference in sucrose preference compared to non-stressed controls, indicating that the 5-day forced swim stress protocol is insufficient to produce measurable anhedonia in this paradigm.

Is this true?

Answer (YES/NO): NO